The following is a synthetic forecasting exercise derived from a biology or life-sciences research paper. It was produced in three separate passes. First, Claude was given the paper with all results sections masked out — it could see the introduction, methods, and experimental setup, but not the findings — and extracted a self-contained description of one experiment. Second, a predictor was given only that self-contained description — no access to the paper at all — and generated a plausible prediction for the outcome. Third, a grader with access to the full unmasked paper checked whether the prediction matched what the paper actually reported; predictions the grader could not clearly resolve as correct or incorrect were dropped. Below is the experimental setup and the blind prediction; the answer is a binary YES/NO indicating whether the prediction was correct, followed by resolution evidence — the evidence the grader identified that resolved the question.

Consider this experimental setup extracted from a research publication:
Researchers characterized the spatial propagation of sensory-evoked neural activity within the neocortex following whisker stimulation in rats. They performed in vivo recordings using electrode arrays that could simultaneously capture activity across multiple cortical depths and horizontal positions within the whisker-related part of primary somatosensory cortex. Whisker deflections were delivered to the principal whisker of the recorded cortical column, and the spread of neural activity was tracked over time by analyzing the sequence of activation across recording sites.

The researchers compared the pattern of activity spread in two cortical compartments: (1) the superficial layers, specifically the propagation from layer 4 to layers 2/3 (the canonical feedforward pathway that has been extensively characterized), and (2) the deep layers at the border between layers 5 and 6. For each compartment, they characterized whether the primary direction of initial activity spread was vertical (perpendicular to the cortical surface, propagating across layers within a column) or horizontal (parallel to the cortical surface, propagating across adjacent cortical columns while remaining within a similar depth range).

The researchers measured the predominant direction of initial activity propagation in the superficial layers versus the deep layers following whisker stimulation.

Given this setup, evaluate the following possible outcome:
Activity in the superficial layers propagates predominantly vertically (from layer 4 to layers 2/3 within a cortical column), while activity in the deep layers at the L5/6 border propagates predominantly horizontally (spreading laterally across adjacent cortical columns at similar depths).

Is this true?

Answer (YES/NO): YES